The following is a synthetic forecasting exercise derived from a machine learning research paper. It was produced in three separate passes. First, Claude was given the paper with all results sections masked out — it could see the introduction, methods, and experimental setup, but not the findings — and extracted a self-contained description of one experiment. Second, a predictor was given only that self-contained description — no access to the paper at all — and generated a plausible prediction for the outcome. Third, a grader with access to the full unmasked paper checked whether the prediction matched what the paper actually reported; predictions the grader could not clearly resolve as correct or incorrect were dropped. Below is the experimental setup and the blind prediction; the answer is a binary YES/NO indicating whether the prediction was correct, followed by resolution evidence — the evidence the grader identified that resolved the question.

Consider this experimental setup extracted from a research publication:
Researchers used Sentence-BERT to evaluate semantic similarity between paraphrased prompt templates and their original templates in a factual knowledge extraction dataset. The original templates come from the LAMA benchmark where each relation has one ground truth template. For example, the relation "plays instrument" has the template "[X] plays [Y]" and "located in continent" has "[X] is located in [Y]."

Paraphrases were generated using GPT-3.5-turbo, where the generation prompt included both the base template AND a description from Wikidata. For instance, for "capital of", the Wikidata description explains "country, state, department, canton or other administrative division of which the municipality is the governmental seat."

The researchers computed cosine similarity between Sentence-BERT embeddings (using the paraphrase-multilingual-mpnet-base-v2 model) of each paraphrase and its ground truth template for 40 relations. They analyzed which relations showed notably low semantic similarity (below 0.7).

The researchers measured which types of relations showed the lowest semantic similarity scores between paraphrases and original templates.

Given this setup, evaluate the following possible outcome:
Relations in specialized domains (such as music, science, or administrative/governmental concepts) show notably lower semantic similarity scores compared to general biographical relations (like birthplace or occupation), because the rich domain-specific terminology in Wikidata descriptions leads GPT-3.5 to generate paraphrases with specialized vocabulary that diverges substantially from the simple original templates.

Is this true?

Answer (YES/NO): NO